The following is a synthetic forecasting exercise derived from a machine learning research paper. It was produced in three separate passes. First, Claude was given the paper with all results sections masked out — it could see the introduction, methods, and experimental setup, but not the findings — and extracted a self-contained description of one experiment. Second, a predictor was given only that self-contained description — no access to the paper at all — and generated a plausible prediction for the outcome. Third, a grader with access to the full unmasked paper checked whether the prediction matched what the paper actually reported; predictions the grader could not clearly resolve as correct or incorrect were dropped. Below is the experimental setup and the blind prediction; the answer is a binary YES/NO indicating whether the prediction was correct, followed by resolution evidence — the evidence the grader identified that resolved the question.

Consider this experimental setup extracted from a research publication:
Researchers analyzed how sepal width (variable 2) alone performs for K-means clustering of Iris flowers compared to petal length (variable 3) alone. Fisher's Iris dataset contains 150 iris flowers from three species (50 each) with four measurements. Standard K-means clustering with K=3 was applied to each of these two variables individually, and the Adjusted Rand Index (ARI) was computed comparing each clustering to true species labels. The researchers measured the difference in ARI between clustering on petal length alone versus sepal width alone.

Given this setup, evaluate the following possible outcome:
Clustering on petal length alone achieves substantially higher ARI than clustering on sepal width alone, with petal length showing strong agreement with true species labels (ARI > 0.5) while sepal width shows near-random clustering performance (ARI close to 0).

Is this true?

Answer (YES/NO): YES